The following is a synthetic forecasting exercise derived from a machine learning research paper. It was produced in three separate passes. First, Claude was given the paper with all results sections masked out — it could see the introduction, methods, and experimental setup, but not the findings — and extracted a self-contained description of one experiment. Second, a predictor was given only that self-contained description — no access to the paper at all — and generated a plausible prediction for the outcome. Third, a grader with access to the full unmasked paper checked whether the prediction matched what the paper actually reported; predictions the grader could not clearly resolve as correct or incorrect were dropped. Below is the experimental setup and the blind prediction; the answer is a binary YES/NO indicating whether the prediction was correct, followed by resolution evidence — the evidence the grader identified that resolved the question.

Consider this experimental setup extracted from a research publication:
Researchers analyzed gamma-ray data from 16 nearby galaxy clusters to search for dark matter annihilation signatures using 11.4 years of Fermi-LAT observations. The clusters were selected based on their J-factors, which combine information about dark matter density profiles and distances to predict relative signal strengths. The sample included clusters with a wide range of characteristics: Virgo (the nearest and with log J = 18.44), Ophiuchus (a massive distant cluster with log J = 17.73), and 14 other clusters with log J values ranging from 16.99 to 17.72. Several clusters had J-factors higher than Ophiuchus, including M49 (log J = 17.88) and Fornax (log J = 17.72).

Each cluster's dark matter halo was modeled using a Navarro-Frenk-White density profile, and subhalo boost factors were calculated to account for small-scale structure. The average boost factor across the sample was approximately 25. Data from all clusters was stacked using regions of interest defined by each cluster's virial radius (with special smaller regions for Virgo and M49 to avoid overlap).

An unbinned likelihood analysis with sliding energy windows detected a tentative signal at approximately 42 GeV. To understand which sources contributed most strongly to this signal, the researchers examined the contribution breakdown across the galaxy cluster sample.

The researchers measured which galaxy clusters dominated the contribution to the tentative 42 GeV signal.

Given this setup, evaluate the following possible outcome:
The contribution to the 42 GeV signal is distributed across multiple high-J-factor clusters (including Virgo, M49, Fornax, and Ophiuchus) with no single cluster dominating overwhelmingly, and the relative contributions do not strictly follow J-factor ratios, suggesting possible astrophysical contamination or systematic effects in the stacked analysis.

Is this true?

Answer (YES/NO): NO